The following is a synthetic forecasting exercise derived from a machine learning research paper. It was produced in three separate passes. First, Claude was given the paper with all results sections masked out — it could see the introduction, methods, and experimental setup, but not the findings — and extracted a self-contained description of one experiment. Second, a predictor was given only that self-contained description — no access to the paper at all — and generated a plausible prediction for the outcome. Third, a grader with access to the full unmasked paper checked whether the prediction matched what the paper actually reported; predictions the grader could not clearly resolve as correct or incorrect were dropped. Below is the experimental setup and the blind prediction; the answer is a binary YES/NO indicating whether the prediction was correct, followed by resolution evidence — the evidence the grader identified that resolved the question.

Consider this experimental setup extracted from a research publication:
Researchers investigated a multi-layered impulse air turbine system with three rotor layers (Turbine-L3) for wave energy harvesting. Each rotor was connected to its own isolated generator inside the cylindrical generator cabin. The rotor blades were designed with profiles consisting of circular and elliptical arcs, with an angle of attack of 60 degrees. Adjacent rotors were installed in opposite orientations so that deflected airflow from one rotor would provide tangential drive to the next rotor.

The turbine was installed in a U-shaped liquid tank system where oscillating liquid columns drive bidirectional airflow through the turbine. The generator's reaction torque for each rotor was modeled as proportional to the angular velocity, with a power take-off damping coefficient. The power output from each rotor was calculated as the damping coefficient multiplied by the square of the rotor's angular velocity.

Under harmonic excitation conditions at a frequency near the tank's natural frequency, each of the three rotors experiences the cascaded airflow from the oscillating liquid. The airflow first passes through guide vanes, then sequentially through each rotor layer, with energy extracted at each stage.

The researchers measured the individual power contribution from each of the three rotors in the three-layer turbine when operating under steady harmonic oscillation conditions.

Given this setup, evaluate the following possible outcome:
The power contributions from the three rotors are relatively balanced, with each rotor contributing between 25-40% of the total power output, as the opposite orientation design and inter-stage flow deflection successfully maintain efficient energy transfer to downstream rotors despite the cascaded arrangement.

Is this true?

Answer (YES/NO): NO